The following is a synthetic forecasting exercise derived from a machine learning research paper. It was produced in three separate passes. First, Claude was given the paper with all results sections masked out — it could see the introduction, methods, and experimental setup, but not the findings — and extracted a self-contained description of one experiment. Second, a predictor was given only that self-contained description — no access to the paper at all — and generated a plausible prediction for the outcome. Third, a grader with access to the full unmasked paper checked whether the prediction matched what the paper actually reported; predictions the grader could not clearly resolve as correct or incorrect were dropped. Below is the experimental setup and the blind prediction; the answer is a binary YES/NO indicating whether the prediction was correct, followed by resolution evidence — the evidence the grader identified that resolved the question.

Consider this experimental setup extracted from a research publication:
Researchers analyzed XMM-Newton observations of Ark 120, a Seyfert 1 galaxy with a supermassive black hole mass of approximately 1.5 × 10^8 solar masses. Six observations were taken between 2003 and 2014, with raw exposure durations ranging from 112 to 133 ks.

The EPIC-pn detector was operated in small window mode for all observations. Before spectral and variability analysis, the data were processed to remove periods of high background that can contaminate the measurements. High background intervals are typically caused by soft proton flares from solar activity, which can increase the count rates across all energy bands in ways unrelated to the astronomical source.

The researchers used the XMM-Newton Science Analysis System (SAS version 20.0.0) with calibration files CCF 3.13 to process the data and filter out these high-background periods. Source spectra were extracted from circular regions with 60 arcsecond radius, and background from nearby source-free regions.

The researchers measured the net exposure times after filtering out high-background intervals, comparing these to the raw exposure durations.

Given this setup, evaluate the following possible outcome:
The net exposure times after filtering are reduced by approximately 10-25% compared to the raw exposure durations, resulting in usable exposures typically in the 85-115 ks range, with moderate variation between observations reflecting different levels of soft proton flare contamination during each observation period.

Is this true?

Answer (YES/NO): NO